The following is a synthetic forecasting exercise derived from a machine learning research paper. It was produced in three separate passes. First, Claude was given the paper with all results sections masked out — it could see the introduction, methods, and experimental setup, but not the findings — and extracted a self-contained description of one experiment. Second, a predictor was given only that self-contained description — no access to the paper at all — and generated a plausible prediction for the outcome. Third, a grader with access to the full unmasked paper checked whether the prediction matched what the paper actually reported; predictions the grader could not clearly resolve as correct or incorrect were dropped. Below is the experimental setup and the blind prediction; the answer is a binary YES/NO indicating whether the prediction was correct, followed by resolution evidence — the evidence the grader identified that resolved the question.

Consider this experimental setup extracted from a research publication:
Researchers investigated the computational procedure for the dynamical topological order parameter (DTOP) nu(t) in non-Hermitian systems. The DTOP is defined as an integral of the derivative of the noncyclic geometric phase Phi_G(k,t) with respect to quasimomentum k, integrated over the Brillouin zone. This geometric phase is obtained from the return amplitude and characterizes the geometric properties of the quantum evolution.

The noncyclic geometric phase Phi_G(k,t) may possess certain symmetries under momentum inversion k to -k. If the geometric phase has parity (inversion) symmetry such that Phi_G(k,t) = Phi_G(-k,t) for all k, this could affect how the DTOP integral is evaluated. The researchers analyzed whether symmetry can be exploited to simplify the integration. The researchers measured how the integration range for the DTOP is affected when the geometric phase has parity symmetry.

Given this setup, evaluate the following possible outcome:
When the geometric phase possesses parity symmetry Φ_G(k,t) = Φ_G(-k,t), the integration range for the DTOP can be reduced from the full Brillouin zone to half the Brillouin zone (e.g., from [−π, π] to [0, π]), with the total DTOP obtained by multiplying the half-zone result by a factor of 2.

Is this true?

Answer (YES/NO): NO